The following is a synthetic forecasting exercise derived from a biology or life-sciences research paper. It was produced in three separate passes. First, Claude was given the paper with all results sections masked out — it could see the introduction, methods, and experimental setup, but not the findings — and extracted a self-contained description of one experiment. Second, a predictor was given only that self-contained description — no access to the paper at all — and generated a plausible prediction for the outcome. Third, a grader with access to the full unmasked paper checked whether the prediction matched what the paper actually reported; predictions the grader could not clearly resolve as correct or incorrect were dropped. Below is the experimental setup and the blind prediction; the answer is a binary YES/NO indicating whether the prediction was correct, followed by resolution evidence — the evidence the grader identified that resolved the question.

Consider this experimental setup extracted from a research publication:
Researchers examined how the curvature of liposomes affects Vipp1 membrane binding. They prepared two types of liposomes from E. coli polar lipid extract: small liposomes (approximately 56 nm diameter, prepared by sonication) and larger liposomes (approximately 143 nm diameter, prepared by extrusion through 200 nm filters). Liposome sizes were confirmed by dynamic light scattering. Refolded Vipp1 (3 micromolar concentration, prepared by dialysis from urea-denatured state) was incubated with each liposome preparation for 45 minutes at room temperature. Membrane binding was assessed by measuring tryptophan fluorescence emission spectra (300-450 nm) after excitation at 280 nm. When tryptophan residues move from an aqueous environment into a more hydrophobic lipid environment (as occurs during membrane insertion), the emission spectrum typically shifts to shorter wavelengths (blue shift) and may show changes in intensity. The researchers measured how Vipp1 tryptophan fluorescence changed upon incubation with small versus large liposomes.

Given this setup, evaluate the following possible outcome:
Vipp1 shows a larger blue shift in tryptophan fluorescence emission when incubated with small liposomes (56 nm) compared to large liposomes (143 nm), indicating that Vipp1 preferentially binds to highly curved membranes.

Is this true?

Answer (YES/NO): NO